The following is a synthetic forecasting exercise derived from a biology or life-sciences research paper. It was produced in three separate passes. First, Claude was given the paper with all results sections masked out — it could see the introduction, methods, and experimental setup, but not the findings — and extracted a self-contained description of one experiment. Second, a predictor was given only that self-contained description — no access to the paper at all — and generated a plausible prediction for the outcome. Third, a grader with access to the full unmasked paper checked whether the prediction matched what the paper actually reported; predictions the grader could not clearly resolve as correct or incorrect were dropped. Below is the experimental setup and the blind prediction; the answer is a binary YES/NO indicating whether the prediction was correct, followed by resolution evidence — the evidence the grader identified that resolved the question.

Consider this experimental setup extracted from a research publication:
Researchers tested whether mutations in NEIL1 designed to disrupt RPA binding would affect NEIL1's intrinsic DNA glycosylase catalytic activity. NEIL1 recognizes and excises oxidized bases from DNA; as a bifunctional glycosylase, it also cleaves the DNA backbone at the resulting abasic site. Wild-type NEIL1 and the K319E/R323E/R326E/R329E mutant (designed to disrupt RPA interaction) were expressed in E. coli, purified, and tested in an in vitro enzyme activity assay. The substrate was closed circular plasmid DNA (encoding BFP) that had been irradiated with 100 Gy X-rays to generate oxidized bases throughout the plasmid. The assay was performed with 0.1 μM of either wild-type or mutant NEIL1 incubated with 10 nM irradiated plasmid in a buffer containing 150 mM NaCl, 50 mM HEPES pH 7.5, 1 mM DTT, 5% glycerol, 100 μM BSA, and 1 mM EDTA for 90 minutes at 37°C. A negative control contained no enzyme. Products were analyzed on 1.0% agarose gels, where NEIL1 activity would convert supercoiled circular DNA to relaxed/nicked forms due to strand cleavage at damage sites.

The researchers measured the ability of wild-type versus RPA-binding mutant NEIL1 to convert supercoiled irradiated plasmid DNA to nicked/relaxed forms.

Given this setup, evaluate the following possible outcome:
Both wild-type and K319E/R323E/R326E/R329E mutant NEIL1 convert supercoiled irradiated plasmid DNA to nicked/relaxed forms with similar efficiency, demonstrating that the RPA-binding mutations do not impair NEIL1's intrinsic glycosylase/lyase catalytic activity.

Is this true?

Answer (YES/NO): YES